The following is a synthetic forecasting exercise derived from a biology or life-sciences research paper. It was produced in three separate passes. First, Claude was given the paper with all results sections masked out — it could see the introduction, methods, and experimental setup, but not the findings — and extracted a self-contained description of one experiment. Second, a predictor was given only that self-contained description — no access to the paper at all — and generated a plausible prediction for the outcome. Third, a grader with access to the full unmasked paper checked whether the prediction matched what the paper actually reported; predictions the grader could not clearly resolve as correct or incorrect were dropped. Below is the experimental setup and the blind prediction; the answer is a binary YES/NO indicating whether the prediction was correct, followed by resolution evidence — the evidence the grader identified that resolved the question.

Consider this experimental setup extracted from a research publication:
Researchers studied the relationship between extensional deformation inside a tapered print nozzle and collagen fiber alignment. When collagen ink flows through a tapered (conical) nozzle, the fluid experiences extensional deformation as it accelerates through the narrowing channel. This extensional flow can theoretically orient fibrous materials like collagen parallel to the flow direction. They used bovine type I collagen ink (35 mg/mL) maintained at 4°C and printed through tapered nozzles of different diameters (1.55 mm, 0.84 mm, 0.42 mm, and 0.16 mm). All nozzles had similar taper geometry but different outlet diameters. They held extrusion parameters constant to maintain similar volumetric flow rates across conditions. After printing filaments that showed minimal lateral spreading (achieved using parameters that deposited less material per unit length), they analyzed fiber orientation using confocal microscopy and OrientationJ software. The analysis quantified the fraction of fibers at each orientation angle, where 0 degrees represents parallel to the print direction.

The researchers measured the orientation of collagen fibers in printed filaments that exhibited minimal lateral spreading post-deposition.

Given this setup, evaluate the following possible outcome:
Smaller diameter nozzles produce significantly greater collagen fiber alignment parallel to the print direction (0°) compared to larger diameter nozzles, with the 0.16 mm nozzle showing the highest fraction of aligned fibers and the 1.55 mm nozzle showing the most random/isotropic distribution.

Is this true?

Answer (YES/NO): NO